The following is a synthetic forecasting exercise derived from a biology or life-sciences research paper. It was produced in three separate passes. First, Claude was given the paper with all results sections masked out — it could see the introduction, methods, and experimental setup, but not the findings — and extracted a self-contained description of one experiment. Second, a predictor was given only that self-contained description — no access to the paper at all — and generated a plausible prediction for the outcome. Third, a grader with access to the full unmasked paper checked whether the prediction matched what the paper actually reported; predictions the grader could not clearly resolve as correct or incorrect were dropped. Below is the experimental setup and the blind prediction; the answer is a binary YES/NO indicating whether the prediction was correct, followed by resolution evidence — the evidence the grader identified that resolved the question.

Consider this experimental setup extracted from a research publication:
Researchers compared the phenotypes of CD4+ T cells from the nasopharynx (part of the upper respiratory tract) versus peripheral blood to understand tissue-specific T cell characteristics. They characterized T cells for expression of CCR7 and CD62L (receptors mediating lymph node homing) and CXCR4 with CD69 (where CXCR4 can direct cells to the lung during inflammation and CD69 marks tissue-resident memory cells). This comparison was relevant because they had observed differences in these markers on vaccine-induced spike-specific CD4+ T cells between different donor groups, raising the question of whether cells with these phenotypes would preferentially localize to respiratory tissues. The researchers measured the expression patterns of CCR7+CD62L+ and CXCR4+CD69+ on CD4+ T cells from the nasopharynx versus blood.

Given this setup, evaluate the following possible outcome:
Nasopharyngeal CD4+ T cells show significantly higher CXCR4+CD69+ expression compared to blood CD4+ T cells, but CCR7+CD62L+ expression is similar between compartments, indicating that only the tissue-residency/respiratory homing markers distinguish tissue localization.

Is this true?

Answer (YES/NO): NO